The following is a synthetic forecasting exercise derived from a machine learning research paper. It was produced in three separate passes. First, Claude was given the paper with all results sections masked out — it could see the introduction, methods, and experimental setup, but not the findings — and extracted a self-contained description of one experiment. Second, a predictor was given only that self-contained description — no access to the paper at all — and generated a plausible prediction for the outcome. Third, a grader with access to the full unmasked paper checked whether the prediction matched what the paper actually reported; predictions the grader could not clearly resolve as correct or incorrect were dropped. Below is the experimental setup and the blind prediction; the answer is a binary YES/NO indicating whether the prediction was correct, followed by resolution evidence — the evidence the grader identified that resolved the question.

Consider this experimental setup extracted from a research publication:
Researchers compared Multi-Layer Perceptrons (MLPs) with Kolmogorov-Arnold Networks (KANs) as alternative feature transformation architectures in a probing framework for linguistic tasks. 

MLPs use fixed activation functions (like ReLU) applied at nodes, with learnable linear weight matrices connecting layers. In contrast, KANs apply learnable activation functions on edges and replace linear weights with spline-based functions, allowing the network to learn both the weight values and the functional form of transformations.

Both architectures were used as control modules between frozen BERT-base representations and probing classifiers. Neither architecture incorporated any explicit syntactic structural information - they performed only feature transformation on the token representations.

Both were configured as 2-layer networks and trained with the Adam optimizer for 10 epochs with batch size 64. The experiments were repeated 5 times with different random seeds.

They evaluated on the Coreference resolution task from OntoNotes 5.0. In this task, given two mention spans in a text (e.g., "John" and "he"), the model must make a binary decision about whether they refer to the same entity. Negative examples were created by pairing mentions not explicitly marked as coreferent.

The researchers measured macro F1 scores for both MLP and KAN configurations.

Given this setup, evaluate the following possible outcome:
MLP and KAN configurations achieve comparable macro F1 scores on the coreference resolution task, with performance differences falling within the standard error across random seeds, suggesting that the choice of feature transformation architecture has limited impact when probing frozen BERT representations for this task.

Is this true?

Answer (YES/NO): NO